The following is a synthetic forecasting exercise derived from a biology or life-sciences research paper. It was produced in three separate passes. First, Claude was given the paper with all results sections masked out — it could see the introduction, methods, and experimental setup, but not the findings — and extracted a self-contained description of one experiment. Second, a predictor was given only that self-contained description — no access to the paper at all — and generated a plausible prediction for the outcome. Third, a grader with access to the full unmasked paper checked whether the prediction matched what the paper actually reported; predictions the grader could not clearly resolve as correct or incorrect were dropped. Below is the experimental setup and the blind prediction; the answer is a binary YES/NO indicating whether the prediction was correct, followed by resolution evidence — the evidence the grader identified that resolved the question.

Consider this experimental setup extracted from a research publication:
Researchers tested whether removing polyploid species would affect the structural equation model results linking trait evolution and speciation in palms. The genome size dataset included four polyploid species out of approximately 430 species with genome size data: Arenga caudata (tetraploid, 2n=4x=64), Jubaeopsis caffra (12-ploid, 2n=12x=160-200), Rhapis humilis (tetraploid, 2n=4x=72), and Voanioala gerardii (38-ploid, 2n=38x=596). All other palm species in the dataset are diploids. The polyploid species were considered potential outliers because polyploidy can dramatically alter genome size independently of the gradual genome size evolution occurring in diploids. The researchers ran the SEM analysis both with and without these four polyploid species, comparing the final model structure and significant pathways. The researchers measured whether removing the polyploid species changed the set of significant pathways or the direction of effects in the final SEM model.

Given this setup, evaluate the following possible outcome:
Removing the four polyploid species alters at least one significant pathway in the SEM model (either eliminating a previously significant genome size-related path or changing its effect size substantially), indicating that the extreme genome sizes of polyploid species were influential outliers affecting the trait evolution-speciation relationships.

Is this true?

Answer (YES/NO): NO